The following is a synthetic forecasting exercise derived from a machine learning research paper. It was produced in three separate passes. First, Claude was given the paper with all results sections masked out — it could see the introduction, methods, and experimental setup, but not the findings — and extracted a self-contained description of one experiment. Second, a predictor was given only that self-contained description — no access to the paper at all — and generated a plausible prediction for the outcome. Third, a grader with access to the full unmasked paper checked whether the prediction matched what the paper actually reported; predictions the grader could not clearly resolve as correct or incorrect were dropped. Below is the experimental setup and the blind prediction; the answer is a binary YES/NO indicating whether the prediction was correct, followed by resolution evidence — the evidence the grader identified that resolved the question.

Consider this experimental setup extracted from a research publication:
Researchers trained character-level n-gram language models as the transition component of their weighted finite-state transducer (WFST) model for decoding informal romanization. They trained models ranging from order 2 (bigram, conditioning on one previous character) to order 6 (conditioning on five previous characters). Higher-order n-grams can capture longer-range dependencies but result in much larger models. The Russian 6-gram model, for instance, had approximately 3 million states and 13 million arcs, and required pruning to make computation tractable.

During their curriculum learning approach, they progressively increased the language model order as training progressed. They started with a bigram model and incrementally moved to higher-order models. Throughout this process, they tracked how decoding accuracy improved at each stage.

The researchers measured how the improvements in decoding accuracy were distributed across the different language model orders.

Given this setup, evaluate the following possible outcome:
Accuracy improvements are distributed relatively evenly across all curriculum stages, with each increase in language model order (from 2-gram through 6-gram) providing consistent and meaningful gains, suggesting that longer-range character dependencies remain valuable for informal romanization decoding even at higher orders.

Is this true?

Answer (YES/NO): NO